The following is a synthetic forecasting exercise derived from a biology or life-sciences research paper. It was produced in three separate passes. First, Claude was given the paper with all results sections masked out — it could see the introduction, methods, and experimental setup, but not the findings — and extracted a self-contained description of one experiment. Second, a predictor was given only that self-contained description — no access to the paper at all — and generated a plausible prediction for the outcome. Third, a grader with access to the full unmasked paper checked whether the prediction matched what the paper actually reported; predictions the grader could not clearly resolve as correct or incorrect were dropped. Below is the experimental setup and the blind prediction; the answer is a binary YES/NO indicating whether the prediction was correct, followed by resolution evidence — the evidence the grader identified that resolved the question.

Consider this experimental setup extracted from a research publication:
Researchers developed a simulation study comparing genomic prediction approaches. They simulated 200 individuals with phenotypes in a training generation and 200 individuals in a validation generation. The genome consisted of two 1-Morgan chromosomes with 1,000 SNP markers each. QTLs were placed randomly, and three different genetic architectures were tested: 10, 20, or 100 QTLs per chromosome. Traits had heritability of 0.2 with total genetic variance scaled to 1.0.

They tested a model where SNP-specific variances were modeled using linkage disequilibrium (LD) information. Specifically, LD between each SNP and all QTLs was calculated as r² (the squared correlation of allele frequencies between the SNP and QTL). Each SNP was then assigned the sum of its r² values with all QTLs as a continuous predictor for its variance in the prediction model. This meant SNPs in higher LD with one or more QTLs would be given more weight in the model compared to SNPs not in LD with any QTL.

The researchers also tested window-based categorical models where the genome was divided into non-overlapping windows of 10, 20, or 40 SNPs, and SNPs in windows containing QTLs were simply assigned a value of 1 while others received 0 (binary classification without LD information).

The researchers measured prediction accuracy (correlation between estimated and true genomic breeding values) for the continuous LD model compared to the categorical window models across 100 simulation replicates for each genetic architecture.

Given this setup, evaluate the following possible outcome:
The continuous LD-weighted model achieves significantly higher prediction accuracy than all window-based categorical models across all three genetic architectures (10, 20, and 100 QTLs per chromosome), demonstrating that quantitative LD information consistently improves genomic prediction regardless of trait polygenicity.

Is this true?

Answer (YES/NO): NO